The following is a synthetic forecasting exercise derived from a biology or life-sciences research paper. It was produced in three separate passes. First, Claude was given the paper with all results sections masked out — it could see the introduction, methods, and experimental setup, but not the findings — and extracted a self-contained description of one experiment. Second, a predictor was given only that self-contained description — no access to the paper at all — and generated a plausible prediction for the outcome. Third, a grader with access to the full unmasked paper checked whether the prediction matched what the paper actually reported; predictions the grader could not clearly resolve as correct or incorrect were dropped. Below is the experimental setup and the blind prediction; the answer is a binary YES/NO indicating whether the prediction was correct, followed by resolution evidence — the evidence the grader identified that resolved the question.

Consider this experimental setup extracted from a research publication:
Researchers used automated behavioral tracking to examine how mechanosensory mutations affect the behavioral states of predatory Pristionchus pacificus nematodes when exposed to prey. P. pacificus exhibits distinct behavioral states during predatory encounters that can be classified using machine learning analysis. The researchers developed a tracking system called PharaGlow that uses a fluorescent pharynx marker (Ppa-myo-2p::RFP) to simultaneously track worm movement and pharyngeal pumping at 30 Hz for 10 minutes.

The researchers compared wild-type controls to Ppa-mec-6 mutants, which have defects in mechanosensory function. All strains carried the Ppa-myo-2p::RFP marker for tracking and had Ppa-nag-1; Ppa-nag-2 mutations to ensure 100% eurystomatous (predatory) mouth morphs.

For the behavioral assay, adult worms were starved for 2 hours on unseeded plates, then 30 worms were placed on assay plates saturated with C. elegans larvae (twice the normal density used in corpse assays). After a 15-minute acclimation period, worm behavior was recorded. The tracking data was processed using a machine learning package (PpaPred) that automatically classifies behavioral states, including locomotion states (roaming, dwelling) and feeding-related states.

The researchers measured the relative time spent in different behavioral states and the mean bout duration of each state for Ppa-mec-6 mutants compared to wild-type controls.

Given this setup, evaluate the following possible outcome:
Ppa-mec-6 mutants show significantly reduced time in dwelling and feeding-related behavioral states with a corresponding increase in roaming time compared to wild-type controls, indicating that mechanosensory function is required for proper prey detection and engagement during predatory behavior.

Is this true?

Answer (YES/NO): NO